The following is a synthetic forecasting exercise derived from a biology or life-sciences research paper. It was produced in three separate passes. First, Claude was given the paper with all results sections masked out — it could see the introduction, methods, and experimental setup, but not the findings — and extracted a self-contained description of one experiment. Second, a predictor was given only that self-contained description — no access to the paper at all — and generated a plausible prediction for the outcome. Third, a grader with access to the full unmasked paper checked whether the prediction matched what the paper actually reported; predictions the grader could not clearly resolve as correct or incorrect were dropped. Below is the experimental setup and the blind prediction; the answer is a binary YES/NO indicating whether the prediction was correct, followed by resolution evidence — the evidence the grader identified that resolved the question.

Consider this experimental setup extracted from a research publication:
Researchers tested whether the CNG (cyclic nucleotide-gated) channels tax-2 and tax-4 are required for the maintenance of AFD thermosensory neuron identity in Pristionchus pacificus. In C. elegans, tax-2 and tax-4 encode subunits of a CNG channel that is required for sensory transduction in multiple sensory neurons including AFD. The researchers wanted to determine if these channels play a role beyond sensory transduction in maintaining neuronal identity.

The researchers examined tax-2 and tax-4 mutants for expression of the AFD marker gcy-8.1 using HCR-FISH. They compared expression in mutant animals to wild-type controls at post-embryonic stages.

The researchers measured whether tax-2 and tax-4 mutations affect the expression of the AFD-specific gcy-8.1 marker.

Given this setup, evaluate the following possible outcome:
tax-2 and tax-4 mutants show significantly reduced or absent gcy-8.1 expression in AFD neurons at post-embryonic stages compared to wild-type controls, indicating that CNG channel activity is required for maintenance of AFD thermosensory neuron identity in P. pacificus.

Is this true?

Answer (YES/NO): NO